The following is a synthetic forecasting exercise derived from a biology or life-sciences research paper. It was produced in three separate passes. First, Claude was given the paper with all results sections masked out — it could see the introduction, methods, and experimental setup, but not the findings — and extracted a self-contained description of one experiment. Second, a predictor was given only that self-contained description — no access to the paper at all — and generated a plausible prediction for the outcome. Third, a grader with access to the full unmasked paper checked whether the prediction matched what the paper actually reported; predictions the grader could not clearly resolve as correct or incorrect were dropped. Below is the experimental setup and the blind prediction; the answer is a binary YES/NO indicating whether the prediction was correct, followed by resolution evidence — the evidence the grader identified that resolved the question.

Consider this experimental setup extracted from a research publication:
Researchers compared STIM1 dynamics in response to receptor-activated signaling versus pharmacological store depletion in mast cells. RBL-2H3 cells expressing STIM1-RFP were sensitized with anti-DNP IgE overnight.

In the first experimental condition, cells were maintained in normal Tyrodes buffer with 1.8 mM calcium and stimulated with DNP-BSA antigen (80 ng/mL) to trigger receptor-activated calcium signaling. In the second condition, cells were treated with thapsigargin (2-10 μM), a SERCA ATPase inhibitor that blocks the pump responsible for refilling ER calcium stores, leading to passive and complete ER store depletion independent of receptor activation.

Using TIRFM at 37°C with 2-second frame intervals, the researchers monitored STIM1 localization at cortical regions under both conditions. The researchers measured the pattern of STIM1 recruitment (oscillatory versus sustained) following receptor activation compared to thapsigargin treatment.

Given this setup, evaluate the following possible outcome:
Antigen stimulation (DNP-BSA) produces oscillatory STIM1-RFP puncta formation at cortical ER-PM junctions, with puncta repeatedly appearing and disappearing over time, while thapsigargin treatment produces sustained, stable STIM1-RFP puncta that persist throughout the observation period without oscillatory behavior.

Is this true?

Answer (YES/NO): YES